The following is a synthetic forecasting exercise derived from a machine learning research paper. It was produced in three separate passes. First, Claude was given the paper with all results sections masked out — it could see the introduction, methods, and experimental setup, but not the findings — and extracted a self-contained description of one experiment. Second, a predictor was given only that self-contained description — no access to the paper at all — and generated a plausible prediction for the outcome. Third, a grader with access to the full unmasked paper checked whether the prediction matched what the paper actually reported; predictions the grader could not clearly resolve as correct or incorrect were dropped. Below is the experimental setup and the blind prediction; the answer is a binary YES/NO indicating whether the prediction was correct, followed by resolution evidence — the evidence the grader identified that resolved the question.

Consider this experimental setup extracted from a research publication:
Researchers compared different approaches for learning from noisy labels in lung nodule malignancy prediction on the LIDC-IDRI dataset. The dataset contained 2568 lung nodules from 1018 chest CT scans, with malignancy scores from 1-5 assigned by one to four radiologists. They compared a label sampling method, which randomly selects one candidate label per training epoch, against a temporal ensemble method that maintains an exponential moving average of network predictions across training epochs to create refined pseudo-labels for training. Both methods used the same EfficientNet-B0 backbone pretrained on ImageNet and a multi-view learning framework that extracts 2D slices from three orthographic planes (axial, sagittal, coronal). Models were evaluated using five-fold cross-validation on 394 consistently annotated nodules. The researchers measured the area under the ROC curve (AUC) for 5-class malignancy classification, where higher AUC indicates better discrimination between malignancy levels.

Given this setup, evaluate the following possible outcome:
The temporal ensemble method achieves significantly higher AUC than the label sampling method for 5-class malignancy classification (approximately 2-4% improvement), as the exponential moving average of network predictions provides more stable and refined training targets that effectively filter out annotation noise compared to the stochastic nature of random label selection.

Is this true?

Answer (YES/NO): NO